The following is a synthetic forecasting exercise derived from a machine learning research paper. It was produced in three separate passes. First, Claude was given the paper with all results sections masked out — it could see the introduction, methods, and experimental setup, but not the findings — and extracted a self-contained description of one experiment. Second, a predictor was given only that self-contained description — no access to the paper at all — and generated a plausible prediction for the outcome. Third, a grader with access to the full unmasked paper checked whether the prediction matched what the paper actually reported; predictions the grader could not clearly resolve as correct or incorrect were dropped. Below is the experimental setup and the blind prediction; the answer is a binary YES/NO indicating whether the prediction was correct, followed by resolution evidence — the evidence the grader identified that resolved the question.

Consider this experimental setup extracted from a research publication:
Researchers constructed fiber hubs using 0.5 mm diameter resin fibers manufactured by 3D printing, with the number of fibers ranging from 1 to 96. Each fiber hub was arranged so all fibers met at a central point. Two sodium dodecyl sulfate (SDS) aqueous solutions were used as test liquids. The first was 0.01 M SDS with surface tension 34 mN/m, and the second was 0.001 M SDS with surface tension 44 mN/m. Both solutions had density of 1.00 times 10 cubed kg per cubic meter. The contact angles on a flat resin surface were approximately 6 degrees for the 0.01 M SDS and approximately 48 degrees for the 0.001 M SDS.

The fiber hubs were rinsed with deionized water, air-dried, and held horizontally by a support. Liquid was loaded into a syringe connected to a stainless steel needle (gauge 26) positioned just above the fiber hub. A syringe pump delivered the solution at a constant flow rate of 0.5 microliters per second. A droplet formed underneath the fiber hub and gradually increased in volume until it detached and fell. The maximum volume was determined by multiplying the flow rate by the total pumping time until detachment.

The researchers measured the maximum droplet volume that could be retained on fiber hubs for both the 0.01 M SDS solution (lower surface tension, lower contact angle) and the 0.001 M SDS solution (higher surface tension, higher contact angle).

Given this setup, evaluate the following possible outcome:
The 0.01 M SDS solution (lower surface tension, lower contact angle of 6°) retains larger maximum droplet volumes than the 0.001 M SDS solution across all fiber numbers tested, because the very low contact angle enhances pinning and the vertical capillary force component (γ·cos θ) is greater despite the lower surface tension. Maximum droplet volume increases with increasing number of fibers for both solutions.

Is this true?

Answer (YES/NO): NO